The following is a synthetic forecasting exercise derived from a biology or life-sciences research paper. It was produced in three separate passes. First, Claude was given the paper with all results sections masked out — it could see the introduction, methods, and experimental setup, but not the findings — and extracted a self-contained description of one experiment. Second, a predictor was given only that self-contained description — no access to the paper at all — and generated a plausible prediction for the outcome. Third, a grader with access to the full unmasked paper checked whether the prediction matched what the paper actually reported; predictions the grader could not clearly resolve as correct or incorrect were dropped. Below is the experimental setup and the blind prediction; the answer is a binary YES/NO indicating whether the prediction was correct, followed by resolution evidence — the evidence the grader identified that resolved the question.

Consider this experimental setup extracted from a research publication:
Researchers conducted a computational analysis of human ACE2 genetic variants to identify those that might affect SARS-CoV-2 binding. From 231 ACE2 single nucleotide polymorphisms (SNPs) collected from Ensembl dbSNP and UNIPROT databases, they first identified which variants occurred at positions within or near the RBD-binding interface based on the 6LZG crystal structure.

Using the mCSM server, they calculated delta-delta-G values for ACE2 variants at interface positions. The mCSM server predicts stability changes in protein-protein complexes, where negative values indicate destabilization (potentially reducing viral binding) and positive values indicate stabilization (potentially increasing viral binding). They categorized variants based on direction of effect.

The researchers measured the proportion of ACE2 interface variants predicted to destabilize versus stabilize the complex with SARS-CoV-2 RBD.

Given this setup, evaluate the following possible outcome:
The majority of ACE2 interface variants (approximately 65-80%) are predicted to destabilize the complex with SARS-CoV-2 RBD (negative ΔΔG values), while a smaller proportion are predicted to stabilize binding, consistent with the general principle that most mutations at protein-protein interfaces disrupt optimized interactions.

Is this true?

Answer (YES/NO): NO